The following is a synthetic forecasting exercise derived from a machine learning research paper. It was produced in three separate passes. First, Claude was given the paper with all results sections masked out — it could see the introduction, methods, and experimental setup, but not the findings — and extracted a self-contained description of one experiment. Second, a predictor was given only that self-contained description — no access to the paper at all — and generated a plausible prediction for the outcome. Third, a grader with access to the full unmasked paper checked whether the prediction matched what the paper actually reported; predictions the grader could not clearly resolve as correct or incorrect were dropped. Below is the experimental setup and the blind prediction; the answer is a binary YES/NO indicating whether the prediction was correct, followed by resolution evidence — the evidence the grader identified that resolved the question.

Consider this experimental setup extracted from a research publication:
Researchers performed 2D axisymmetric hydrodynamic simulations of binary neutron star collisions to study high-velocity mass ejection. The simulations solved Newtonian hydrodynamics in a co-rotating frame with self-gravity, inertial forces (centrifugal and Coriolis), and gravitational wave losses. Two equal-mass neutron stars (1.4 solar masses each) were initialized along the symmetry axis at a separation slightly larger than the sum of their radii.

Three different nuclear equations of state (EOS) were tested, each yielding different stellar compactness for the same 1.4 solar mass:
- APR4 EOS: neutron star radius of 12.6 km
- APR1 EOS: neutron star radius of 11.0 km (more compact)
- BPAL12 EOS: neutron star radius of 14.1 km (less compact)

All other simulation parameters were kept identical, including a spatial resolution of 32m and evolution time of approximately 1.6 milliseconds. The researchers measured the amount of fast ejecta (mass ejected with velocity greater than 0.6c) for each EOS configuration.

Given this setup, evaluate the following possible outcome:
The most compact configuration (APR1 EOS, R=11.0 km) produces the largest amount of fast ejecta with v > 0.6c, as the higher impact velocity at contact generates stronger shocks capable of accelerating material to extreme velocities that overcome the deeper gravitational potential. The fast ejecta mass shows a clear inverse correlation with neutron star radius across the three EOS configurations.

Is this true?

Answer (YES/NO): YES